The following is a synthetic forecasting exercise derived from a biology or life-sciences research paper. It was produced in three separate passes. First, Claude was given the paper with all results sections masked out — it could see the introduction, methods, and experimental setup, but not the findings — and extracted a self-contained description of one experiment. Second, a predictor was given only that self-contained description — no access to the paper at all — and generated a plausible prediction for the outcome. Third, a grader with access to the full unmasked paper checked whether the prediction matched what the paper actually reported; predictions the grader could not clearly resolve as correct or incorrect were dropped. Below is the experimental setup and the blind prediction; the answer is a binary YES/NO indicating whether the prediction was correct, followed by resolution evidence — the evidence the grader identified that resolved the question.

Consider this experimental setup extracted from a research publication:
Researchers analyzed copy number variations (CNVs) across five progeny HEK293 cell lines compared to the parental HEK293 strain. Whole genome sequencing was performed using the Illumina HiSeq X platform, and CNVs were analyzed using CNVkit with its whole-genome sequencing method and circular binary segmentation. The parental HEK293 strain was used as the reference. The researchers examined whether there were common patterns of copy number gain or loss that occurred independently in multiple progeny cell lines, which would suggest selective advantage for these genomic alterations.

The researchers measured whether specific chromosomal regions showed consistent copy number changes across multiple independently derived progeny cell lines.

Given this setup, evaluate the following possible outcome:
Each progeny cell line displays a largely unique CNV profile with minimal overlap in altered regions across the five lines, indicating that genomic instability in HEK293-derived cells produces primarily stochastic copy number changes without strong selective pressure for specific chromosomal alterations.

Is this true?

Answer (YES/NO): NO